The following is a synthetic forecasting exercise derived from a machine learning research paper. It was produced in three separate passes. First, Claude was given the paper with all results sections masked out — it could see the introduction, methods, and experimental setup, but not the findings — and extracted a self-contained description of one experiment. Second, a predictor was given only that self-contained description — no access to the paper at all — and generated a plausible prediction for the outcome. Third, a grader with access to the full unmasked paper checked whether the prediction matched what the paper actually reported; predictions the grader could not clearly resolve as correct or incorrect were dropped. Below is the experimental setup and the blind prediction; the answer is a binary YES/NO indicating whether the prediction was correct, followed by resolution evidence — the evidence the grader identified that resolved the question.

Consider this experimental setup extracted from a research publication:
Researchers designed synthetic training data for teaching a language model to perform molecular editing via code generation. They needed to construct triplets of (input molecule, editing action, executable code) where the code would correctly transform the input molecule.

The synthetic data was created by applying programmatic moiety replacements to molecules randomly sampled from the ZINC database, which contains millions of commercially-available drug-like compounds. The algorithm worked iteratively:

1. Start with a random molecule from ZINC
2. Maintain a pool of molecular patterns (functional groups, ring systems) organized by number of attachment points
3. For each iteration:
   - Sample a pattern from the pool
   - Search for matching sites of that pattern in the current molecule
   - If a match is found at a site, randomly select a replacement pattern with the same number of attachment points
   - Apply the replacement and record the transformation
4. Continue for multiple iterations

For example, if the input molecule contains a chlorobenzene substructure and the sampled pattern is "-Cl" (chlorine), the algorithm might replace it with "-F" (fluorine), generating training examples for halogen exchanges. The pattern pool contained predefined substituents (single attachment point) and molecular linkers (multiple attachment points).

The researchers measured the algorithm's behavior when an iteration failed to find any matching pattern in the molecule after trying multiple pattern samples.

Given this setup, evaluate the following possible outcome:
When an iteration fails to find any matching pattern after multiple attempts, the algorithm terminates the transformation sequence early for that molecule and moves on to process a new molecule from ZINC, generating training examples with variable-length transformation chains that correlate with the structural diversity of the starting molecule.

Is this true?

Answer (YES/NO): YES